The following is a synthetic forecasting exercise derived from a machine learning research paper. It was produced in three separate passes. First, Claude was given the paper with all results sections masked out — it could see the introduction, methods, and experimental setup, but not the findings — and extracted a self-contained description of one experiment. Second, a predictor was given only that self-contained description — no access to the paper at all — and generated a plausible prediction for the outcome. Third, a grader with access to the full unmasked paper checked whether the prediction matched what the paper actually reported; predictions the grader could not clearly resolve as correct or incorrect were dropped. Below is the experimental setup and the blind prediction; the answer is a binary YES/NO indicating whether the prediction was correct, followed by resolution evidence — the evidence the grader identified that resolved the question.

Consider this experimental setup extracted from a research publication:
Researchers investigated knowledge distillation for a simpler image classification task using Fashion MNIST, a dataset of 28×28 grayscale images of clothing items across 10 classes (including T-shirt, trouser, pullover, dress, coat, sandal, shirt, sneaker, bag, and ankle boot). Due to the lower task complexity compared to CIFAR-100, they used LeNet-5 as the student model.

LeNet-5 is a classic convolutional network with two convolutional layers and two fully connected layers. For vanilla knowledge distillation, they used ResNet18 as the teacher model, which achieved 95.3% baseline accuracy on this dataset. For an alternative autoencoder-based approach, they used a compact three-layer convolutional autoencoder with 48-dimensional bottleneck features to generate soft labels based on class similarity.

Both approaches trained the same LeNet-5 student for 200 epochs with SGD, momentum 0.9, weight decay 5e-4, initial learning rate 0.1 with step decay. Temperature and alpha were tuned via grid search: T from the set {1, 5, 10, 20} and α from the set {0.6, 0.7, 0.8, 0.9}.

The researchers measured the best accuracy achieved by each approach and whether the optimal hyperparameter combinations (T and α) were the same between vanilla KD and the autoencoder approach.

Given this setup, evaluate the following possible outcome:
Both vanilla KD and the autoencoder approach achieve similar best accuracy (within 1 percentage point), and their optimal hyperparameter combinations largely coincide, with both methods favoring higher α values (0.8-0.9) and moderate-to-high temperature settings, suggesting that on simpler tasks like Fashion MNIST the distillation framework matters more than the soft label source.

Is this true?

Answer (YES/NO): NO